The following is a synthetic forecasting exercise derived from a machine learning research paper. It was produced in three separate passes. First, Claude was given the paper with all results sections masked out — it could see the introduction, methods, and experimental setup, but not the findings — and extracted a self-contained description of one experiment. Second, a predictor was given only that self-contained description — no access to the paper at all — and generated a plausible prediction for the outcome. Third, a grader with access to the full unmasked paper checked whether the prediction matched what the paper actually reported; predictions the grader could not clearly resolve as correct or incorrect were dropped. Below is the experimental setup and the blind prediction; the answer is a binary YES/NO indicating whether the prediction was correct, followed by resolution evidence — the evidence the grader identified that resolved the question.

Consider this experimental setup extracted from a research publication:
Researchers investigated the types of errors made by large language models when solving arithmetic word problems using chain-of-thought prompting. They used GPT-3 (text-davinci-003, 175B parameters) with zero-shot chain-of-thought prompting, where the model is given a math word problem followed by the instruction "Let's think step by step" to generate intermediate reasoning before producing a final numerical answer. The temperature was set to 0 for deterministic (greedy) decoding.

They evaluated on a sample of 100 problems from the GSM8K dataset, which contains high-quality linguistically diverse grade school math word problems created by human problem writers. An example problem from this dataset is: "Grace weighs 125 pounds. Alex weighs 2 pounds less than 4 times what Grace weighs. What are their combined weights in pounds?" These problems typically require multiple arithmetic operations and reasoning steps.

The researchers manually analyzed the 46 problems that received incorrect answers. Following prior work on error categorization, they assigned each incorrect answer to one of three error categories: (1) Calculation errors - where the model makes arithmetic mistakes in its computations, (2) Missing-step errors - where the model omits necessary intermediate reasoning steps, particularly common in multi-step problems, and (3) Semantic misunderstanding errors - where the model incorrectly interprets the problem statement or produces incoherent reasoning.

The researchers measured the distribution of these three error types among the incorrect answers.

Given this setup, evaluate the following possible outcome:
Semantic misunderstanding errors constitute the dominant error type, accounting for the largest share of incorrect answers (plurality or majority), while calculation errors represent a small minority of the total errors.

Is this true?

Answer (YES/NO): YES